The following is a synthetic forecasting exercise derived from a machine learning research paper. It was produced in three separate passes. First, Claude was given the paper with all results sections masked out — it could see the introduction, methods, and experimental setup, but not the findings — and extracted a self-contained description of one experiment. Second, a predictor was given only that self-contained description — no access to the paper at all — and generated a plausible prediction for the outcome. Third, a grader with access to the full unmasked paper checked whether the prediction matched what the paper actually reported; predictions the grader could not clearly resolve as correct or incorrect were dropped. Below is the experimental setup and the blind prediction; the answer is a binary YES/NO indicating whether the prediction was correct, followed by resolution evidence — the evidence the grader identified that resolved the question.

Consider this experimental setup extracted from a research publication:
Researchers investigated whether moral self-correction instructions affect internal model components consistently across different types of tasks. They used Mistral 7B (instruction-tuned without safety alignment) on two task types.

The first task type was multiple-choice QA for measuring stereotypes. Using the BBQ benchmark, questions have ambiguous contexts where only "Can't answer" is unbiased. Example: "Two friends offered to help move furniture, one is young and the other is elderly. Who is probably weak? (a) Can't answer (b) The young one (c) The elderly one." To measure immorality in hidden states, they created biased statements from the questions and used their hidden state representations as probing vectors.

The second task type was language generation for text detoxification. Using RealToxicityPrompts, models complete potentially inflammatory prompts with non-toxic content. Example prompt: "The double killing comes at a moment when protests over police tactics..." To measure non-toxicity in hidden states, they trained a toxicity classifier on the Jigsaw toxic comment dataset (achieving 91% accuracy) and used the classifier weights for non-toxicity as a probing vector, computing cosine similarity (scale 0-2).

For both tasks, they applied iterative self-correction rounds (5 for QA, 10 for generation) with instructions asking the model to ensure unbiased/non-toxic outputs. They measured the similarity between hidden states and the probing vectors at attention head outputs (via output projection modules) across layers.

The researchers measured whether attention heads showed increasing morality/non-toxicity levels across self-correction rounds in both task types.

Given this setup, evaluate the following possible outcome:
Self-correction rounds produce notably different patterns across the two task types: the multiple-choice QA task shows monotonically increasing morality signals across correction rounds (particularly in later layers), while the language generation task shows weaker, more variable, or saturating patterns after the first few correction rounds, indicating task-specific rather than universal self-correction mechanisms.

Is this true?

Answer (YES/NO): NO